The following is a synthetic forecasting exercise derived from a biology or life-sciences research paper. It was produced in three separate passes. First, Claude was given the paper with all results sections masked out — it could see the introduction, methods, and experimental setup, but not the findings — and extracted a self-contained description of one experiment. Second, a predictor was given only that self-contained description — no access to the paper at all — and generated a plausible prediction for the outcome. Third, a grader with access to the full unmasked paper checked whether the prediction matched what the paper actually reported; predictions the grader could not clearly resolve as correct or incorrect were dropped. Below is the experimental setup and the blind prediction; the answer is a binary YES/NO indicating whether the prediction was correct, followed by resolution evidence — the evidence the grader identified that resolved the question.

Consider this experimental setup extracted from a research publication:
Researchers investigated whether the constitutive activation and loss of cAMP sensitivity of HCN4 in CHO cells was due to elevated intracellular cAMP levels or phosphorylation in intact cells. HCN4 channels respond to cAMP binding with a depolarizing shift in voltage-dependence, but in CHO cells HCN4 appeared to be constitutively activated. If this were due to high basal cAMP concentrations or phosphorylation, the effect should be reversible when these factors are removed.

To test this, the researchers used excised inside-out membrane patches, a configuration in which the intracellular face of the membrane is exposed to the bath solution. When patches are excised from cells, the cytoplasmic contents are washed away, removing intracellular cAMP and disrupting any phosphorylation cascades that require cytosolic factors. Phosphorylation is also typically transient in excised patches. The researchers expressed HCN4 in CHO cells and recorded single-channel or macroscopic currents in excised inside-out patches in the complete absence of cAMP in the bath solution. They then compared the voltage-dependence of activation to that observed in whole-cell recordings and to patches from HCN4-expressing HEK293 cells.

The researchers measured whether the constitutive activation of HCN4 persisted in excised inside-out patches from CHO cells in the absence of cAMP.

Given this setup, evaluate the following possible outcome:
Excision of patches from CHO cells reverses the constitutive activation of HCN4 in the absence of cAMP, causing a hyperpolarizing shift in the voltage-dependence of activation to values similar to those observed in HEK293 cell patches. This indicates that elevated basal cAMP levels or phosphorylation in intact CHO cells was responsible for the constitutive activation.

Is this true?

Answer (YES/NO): NO